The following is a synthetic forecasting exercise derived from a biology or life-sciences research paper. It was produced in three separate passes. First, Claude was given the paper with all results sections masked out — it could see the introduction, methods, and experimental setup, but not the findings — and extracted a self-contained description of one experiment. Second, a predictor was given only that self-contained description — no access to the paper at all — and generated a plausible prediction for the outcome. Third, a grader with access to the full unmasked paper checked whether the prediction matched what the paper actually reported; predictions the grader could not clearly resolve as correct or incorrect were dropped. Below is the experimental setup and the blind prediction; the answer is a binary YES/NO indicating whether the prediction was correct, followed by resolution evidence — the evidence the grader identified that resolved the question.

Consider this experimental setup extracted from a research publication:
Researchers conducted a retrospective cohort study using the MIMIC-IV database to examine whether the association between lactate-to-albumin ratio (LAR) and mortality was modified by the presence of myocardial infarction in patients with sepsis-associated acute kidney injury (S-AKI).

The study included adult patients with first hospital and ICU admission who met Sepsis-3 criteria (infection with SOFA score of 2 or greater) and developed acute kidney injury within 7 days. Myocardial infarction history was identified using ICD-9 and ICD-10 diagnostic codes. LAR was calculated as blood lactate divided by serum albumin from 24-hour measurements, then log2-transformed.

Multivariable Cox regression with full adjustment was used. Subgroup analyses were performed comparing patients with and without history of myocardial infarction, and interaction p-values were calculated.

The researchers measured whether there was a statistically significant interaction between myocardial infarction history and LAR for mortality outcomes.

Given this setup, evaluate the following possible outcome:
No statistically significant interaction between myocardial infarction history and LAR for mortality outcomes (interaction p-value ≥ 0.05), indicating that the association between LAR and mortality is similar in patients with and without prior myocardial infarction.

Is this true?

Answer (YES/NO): NO